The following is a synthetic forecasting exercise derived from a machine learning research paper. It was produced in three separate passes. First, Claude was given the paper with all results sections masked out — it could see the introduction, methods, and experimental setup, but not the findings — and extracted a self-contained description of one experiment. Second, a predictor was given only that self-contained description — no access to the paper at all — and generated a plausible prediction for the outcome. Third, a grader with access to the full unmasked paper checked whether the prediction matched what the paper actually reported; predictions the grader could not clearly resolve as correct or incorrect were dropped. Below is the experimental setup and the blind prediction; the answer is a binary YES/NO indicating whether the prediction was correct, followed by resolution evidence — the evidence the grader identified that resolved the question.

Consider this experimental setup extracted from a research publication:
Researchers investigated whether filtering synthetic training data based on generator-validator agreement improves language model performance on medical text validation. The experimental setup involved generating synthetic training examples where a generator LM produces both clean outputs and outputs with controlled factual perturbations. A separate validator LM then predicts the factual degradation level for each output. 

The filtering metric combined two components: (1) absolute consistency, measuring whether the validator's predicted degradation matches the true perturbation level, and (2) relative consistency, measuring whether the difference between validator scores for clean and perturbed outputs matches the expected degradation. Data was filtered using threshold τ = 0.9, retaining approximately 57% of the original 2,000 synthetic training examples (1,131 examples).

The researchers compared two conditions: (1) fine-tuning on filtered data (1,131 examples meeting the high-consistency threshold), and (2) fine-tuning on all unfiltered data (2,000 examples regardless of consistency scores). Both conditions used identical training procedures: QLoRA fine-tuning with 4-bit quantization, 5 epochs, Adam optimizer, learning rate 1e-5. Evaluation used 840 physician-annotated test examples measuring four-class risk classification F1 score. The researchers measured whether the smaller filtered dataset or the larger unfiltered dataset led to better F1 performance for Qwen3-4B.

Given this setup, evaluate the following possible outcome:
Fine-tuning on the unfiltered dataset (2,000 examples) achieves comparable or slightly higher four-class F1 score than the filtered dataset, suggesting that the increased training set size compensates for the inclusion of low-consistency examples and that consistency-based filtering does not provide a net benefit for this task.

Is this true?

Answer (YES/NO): NO